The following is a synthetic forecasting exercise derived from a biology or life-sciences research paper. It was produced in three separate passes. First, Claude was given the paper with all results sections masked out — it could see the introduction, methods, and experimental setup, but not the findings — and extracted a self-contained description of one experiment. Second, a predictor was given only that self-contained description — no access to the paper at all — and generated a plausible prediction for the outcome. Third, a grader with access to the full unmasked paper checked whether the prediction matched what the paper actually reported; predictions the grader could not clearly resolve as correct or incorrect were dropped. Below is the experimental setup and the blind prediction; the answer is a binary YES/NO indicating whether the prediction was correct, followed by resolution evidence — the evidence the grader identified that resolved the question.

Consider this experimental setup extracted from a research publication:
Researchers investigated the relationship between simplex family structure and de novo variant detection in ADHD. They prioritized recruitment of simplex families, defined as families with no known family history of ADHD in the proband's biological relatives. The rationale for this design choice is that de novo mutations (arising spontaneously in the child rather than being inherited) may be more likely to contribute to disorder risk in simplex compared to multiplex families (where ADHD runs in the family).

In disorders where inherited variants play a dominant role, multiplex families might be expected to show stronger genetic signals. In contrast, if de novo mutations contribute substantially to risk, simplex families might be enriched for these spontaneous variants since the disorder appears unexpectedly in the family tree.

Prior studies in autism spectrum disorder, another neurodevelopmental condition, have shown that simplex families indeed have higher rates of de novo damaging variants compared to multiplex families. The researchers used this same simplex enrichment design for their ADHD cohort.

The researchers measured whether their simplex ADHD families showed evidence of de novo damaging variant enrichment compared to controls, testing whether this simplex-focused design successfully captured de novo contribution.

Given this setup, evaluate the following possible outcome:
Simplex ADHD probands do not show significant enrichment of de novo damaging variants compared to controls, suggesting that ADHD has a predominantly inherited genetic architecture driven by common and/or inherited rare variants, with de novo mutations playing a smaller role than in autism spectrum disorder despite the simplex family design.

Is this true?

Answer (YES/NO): NO